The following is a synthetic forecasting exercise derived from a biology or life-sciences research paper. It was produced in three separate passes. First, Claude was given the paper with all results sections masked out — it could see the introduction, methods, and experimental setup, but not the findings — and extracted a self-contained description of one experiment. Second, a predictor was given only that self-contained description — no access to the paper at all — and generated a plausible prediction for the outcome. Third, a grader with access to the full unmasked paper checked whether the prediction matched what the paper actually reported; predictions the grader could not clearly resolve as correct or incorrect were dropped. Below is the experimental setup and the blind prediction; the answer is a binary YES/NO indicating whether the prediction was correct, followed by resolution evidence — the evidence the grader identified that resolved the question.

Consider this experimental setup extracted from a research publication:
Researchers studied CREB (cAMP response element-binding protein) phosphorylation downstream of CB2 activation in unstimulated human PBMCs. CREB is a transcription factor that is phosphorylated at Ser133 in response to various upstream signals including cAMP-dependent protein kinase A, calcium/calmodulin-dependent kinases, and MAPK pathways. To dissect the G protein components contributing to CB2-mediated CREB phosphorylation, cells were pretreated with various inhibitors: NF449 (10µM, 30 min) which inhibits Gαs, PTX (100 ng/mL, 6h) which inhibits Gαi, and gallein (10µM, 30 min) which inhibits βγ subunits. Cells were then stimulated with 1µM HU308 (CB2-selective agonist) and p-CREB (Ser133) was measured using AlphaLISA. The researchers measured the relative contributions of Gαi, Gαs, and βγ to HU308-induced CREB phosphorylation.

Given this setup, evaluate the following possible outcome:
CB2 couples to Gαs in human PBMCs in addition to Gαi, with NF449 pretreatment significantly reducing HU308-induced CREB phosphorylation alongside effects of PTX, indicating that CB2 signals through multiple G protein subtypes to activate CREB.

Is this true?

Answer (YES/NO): YES